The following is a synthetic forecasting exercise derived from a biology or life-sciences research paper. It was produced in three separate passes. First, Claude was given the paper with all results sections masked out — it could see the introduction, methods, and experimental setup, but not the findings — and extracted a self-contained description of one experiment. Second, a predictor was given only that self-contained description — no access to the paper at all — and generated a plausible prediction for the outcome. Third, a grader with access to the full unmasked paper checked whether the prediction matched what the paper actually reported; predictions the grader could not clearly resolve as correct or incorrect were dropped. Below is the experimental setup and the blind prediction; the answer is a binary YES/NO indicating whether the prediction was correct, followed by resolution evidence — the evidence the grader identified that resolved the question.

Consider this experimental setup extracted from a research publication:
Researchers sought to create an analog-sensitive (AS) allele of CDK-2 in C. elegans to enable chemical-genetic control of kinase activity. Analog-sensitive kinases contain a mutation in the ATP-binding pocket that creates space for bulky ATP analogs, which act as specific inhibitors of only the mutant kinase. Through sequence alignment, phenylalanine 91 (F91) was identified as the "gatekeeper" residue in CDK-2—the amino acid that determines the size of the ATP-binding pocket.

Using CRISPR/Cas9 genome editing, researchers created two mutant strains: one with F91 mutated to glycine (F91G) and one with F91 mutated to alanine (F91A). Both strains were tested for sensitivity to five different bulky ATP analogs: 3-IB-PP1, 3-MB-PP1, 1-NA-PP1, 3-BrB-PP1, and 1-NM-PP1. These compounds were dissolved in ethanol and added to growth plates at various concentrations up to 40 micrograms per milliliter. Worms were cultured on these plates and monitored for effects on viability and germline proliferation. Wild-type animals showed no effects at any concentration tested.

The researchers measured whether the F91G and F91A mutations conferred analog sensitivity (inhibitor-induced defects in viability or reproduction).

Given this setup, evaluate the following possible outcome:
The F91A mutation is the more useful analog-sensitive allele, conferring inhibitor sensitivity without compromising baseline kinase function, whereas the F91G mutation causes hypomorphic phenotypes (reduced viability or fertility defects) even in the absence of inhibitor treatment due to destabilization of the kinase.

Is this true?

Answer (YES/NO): NO